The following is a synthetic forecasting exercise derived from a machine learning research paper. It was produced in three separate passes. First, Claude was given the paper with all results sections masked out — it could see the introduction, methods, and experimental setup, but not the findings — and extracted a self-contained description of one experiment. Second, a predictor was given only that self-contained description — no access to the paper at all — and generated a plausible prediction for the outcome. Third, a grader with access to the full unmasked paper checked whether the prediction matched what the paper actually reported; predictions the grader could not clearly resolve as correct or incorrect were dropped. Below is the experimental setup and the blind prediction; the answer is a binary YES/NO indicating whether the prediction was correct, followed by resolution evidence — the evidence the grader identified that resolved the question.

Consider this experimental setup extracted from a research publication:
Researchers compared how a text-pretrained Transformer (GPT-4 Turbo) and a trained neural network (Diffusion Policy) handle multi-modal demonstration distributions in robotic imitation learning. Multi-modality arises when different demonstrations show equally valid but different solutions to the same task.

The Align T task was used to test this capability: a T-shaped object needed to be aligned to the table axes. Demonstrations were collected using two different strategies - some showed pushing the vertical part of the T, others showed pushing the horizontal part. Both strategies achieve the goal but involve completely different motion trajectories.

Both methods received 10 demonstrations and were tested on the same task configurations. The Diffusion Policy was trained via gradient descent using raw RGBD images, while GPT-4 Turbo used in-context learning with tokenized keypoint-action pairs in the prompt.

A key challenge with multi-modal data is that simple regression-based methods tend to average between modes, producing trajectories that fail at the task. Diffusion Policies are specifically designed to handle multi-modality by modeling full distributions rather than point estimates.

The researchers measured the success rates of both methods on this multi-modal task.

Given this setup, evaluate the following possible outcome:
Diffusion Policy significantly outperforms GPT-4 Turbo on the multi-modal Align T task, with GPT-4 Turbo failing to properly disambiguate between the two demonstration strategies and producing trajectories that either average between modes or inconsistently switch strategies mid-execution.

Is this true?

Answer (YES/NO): NO